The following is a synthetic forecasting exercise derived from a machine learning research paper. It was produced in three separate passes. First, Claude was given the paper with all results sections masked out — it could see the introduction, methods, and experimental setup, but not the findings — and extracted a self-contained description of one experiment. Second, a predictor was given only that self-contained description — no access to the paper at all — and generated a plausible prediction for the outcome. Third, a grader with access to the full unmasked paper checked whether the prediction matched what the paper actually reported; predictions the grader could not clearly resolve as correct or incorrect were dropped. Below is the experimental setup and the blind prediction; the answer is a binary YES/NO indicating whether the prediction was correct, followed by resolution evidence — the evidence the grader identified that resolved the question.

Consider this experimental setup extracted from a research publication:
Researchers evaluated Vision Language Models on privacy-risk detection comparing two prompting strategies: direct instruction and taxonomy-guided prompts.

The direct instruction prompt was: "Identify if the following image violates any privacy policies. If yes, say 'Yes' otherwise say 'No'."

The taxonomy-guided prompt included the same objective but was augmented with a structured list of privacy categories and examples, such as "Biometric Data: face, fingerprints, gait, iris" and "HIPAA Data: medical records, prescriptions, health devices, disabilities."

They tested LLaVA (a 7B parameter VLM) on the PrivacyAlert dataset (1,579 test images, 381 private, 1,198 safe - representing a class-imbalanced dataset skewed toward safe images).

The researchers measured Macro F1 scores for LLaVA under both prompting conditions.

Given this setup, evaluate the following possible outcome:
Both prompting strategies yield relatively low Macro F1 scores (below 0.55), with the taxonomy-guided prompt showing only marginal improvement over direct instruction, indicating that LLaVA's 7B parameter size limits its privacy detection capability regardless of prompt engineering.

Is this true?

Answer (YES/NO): NO